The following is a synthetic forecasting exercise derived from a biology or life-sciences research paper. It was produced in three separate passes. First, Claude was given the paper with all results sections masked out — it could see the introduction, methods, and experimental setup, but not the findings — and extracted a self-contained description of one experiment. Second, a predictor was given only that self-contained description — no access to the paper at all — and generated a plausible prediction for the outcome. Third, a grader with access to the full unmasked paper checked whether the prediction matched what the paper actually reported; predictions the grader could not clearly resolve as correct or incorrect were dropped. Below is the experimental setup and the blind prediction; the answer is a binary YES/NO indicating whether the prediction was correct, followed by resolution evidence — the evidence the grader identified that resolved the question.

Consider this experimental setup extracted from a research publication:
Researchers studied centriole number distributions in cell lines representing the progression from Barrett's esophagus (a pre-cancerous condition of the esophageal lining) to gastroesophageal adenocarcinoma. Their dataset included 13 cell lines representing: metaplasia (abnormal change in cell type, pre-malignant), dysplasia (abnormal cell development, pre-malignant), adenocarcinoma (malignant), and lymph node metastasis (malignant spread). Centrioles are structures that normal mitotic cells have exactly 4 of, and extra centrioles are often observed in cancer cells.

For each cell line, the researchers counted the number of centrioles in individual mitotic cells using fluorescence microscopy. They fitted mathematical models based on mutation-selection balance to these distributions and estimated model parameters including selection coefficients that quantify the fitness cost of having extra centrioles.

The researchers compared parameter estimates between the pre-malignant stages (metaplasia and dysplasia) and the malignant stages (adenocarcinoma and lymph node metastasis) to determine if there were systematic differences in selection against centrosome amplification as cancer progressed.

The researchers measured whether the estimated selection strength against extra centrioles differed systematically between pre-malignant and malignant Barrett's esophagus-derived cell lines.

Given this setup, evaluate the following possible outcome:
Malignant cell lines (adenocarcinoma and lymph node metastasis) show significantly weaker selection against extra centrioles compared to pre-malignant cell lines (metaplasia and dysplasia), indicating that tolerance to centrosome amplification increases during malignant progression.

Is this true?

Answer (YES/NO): NO